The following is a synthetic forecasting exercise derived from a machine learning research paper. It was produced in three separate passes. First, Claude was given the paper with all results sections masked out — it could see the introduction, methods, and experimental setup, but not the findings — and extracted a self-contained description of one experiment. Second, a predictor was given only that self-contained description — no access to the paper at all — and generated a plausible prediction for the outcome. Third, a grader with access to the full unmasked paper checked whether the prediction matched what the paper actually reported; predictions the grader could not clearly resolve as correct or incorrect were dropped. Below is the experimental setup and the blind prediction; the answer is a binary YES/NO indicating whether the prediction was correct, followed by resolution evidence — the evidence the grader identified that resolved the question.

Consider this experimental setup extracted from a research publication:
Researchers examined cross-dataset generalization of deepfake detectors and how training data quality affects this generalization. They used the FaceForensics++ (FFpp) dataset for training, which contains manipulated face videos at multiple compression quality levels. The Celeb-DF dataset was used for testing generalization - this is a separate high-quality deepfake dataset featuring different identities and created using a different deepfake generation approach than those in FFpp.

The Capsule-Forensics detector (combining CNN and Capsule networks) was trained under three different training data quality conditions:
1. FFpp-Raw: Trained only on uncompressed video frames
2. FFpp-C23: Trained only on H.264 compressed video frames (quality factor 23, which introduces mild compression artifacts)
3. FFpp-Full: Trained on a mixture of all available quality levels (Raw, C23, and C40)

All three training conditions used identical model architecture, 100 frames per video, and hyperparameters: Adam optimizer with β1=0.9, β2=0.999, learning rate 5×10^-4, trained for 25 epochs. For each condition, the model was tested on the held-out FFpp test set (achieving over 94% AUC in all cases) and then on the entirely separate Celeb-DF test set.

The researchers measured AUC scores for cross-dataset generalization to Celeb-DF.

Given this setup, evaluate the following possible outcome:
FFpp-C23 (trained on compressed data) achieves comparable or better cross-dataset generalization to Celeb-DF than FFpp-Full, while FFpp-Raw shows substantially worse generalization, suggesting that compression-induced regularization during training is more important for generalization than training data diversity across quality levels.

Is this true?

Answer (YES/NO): NO